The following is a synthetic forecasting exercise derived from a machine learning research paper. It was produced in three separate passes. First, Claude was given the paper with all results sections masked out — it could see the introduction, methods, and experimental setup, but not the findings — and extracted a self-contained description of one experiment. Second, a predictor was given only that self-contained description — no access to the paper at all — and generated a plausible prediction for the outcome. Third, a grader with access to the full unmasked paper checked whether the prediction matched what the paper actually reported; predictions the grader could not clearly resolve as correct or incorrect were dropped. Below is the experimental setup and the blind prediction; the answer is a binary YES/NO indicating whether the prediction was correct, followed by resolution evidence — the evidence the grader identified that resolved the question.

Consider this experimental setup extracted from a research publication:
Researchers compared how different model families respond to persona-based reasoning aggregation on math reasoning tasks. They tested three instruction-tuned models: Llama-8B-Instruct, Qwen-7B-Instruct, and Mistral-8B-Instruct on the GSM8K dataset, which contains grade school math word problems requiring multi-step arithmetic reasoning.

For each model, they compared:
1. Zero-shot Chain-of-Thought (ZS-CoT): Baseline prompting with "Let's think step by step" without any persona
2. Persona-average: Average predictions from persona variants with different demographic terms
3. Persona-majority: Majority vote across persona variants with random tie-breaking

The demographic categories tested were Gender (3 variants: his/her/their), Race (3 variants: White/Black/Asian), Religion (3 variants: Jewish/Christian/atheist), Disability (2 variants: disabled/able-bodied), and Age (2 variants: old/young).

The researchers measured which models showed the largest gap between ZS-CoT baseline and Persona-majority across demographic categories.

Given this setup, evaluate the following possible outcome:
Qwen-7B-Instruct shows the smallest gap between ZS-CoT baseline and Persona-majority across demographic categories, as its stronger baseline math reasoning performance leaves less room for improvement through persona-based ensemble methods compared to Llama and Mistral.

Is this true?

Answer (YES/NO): NO